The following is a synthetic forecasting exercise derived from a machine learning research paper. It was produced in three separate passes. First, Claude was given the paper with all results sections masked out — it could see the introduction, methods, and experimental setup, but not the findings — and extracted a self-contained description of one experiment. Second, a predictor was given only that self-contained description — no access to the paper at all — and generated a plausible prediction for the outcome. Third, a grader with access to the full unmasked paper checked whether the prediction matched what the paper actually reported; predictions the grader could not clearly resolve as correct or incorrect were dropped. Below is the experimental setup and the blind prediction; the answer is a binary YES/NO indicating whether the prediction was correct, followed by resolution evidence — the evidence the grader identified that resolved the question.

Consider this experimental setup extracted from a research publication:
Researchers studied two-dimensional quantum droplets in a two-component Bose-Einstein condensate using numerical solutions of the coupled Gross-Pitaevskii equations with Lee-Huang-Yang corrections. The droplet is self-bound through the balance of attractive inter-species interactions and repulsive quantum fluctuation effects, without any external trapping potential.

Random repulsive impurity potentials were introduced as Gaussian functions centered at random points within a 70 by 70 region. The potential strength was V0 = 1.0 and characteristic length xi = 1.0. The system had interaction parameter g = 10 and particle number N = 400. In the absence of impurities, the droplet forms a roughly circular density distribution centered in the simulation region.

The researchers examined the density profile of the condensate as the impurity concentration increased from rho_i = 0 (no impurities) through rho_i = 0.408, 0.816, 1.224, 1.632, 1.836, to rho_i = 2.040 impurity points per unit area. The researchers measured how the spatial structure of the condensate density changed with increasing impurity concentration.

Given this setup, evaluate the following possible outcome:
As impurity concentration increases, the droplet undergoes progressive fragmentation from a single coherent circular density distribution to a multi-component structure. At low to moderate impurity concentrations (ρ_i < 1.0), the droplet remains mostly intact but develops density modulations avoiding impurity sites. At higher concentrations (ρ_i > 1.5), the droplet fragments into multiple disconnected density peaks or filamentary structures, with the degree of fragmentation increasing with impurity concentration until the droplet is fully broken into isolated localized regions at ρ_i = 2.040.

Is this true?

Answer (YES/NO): NO